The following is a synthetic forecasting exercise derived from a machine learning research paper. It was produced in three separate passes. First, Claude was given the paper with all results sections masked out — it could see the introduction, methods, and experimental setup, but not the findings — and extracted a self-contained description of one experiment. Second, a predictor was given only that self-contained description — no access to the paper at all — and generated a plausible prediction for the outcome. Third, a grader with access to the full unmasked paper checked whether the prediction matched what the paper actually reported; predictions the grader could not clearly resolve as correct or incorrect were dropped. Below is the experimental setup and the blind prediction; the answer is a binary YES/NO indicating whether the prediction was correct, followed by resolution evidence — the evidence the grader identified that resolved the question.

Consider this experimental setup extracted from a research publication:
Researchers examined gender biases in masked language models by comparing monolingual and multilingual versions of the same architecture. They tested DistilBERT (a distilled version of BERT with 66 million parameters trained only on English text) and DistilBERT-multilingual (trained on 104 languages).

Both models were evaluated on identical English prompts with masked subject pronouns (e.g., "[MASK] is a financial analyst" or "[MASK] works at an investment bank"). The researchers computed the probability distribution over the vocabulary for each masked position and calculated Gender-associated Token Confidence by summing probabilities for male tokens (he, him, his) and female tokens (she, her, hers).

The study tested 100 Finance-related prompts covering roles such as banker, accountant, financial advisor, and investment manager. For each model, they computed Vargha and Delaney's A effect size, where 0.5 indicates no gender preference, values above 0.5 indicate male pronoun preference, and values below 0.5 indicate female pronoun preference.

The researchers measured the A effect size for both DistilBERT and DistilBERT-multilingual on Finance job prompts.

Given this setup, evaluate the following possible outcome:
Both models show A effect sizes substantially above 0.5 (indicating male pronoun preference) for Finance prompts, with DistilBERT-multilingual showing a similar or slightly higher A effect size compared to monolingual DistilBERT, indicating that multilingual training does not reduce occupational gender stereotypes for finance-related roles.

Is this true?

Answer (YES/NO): NO